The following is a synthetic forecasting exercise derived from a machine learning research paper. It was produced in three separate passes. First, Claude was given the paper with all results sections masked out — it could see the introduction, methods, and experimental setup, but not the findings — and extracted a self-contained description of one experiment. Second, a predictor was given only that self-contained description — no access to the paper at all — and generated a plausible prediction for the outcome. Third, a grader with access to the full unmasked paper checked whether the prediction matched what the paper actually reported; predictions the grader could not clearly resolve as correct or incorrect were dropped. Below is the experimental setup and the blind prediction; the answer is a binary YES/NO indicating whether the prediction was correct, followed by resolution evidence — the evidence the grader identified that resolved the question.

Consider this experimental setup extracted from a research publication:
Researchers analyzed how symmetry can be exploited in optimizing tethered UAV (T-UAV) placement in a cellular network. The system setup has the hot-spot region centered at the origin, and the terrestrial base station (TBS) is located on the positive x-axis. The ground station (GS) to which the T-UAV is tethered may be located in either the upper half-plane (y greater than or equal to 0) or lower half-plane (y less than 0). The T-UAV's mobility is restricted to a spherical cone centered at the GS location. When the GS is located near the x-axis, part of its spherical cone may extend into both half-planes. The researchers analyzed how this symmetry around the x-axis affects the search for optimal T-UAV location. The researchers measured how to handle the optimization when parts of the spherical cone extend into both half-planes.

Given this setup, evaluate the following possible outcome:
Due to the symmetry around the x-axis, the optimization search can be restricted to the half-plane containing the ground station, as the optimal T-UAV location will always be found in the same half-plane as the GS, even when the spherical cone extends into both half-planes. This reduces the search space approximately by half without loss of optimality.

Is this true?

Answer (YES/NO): YES